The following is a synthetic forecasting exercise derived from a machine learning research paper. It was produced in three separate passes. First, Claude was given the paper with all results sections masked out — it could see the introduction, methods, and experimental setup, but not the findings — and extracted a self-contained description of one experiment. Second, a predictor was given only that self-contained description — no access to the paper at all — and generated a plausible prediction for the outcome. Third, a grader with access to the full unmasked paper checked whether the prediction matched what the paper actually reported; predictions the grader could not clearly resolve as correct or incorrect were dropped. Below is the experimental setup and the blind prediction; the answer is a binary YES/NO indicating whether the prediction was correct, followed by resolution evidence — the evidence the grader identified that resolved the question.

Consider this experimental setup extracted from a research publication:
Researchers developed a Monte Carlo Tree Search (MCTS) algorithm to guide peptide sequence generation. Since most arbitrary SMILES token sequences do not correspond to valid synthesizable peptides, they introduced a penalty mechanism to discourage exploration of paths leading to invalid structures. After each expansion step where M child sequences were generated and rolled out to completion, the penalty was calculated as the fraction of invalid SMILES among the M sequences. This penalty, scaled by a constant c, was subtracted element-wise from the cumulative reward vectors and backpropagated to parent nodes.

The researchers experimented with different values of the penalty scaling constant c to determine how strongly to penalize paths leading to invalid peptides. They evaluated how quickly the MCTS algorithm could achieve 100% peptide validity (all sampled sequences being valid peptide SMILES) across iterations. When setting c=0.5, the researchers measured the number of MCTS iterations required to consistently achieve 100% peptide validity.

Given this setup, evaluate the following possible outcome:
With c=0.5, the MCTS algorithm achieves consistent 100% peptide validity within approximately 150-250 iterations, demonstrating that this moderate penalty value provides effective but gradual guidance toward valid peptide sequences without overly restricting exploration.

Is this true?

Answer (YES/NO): NO